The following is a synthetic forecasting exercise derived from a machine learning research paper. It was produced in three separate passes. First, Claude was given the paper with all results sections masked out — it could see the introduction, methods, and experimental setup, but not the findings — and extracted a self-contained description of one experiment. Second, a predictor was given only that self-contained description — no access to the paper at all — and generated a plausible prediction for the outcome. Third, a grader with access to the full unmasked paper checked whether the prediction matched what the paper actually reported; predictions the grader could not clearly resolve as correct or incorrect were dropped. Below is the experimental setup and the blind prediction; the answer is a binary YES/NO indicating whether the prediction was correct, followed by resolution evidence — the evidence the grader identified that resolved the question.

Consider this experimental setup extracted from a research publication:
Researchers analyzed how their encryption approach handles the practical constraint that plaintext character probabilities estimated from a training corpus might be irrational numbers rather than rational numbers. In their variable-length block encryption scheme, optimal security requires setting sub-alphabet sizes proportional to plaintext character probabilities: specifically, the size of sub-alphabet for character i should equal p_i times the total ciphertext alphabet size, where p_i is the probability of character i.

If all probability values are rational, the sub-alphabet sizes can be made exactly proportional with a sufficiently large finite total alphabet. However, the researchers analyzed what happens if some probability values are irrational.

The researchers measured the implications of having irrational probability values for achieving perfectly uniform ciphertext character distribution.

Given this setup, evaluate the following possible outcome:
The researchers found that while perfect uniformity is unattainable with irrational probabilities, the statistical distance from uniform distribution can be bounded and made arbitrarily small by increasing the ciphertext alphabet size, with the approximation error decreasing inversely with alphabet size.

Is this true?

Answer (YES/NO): NO